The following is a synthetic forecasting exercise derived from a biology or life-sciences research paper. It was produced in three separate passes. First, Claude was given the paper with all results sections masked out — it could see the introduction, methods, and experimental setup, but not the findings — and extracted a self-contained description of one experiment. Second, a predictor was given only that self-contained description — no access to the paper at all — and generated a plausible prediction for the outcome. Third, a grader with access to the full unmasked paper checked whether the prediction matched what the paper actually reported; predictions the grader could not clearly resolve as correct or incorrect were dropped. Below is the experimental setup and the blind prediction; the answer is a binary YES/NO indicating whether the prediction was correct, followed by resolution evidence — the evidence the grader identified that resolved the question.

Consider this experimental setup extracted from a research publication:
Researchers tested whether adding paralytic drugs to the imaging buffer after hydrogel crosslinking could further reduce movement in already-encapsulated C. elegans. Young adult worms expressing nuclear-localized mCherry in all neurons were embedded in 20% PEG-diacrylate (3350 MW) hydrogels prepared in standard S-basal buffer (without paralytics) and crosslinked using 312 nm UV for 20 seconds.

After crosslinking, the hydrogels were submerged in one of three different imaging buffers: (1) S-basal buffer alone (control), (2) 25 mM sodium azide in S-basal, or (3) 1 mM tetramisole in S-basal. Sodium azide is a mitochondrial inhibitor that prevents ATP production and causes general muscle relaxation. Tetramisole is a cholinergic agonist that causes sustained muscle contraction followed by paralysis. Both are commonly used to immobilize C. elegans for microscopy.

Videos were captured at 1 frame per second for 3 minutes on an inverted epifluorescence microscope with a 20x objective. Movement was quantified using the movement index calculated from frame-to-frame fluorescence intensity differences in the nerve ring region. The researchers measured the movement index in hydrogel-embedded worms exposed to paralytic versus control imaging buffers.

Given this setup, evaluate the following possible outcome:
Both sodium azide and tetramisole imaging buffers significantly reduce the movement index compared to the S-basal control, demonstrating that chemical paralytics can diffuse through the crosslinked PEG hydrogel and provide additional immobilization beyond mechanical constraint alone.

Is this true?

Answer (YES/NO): YES